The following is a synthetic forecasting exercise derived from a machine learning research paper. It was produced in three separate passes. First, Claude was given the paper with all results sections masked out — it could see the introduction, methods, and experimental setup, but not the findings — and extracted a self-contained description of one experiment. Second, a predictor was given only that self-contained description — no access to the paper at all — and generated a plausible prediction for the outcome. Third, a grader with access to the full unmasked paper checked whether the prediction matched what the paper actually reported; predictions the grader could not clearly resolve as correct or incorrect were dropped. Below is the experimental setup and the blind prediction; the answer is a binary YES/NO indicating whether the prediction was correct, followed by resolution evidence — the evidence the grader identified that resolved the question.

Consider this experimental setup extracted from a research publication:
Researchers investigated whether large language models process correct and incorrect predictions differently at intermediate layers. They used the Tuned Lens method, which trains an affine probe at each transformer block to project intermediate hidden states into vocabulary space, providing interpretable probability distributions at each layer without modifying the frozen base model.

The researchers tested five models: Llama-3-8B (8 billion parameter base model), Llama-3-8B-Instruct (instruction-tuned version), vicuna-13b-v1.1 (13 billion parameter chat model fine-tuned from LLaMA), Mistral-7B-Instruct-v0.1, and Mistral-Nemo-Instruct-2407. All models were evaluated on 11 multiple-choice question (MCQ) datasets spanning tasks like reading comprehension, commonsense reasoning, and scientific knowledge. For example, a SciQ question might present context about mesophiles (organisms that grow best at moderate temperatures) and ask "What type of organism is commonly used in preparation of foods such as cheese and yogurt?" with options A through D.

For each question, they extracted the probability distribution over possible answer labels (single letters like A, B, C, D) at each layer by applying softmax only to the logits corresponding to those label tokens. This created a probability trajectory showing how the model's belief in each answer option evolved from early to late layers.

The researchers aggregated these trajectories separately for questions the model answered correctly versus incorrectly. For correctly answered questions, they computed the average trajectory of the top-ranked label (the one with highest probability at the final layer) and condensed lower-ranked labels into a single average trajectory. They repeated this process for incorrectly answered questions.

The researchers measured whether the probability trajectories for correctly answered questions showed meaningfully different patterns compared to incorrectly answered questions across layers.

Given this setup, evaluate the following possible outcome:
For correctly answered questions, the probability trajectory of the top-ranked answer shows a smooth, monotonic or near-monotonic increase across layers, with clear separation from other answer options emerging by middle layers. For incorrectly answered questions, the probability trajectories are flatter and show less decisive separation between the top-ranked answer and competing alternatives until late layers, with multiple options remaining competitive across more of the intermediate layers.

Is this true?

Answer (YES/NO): NO